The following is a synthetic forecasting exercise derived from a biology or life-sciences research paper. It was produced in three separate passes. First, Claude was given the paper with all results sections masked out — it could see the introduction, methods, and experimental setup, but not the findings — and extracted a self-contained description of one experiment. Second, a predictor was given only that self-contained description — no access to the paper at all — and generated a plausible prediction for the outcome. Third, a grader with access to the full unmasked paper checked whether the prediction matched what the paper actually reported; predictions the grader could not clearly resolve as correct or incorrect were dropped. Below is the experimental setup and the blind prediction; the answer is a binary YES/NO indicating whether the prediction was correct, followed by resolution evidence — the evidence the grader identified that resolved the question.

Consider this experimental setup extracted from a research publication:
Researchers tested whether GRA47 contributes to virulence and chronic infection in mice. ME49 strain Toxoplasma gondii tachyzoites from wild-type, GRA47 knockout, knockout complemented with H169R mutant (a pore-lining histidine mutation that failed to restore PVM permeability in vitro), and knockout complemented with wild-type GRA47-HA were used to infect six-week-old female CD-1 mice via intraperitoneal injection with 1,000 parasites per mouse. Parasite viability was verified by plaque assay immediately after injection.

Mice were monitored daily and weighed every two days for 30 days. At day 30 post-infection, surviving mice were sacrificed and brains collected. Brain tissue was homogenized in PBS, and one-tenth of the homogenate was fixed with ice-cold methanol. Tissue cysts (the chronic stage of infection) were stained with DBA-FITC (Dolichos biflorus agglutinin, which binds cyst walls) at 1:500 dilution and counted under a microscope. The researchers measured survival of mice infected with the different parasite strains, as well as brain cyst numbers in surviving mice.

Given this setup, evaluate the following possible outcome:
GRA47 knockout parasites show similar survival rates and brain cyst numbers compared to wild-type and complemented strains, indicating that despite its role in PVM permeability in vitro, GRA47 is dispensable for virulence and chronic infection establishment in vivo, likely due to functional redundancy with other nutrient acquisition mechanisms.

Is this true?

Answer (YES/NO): NO